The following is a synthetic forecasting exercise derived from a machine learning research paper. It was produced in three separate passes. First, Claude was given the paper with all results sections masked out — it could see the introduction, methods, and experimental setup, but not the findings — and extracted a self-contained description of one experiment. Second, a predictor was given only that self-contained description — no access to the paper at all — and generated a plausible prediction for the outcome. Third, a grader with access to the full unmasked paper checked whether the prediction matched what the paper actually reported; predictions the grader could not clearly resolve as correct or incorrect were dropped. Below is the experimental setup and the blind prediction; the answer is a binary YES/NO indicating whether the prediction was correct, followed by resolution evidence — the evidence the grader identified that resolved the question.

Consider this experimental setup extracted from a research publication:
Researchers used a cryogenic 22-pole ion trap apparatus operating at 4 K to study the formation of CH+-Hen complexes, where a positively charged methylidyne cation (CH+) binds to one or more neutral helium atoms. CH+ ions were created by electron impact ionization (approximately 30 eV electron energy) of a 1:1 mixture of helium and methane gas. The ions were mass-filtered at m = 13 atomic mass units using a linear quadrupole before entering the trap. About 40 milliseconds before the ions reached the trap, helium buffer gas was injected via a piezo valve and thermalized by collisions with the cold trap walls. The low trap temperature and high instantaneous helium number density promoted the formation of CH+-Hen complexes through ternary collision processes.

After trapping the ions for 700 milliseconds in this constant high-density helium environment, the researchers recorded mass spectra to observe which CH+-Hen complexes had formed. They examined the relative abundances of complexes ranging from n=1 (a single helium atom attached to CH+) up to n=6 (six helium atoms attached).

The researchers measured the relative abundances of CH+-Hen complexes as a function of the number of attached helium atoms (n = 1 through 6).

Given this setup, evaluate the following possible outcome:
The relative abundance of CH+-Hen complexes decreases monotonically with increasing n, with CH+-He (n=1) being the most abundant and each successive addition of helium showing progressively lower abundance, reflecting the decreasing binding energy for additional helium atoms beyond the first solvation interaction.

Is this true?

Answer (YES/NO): NO